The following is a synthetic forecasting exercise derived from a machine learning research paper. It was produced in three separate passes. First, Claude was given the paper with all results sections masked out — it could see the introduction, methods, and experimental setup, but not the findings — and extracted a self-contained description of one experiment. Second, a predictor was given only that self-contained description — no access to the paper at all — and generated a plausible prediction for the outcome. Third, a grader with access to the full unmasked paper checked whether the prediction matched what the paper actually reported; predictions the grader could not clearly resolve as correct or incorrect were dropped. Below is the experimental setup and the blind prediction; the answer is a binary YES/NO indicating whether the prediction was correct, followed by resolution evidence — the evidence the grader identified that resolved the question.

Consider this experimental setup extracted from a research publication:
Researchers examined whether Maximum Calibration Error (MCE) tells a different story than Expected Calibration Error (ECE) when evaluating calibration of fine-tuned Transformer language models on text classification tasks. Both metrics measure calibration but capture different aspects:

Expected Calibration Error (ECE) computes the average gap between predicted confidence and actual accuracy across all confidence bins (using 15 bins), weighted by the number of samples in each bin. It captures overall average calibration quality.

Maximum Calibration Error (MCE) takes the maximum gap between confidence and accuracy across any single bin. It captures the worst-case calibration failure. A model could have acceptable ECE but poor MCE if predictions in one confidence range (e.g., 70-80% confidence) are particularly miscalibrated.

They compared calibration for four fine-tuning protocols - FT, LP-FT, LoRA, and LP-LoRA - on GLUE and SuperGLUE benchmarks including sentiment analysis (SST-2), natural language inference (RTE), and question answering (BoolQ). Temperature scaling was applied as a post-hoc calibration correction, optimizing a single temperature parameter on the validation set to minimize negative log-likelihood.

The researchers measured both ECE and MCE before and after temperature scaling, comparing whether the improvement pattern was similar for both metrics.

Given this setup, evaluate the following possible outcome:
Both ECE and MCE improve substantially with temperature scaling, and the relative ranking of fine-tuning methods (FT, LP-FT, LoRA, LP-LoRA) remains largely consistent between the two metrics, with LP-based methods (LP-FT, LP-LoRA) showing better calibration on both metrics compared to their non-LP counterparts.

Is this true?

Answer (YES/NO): NO